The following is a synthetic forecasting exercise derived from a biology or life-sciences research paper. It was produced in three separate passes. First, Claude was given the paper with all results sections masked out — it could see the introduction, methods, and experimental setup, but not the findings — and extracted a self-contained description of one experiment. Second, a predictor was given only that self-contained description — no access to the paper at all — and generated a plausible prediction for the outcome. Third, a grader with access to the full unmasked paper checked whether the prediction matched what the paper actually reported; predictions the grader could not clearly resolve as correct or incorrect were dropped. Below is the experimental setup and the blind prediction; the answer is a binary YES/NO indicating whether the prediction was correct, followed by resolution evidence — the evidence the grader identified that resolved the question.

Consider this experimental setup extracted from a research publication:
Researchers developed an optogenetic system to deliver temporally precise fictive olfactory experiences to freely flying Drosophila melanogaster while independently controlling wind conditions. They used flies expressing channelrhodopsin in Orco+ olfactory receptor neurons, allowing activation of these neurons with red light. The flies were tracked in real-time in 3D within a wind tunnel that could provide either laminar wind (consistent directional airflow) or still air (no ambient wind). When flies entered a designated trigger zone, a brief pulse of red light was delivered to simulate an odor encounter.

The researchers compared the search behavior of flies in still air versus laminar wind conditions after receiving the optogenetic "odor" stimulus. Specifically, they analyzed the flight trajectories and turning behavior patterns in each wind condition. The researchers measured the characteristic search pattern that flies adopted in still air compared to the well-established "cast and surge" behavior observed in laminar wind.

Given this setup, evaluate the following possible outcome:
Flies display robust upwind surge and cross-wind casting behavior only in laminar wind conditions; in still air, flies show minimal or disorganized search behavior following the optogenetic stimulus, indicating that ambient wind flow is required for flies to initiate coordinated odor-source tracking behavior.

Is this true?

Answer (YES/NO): NO